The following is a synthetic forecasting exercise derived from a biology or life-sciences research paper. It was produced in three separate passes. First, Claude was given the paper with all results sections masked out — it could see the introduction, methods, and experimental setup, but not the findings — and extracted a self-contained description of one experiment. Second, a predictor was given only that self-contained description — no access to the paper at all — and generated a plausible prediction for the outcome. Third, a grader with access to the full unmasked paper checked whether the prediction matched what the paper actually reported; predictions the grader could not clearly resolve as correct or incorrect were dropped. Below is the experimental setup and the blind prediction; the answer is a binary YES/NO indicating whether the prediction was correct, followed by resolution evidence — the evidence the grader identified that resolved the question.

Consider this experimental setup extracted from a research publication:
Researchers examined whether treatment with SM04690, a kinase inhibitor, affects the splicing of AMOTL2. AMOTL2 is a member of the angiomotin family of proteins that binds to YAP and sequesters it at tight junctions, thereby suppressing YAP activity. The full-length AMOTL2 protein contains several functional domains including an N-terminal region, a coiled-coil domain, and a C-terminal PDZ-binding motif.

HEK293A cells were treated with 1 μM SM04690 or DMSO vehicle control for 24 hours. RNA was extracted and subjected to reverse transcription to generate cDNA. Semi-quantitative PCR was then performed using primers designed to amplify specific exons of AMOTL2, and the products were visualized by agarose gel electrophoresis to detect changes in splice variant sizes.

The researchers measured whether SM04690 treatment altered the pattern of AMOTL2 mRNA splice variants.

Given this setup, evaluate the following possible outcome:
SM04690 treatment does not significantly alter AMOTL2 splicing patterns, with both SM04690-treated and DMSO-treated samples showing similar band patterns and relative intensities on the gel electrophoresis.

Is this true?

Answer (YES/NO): NO